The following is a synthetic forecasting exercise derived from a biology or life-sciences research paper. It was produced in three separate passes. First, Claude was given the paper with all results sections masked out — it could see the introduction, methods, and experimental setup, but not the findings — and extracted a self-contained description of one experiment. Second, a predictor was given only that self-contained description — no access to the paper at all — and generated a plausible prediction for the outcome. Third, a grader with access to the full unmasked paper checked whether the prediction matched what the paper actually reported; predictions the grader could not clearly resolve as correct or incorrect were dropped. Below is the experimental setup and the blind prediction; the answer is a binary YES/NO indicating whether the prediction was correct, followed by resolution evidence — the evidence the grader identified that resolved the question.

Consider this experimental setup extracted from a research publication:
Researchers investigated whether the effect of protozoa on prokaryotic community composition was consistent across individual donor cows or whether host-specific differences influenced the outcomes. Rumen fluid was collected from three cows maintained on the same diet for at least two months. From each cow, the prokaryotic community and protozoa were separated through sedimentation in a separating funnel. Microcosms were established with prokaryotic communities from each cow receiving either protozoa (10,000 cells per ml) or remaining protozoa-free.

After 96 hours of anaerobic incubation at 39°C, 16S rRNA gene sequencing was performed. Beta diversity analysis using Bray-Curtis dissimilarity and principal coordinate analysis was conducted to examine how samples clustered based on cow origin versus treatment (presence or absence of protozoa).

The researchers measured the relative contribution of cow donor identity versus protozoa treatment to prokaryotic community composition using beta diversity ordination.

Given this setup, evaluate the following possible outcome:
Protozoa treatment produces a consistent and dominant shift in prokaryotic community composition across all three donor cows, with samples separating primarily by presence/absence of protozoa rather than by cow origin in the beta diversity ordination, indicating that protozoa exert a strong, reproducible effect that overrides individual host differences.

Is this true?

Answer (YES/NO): NO